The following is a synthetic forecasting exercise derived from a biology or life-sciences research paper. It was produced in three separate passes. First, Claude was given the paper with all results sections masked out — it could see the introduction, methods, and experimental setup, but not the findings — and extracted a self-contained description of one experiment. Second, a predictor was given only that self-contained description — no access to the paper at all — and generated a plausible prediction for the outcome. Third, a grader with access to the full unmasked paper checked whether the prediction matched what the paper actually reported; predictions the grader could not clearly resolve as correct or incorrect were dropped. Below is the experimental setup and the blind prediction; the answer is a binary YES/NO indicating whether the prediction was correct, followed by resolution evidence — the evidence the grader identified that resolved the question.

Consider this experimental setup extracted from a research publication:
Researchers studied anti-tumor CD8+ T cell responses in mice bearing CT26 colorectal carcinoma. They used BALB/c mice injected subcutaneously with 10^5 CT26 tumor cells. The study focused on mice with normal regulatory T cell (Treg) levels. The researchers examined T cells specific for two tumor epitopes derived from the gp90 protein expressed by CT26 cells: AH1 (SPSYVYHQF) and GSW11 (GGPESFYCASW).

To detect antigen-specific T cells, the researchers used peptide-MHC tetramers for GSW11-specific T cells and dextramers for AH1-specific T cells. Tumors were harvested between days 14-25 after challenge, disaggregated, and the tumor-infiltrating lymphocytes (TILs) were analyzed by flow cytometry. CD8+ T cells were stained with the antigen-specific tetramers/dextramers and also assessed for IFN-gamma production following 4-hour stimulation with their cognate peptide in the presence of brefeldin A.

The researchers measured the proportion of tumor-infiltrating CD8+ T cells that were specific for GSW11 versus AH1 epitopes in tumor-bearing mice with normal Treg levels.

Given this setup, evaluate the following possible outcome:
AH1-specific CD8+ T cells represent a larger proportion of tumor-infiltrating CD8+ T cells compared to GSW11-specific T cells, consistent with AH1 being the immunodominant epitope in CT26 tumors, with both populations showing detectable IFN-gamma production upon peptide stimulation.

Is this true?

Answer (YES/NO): NO